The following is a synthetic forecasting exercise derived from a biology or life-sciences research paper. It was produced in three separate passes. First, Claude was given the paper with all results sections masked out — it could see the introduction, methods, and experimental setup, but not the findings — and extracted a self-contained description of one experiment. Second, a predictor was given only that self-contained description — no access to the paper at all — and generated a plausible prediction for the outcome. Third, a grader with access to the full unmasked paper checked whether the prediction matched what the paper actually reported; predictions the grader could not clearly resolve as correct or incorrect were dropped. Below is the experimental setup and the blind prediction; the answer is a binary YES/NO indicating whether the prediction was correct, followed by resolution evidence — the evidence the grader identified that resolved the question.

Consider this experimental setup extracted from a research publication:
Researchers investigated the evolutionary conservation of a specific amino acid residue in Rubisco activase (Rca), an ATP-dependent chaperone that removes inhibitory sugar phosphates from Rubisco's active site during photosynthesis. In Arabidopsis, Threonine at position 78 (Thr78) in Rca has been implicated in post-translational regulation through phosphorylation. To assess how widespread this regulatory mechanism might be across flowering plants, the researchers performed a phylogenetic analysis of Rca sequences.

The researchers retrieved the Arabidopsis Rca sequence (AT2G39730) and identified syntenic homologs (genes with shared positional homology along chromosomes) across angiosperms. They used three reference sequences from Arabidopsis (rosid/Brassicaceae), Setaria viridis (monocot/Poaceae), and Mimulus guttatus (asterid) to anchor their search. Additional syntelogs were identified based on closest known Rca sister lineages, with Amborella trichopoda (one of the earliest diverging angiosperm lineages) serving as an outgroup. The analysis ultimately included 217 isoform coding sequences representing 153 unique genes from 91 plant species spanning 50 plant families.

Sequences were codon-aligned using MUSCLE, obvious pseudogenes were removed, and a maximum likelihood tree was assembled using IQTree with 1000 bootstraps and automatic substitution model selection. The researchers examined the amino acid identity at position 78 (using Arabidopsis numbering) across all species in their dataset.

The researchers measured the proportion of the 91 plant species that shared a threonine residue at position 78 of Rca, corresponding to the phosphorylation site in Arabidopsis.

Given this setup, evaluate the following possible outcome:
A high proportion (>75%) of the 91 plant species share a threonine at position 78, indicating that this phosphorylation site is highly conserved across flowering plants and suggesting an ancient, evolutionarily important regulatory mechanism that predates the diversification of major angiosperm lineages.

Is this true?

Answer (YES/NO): NO